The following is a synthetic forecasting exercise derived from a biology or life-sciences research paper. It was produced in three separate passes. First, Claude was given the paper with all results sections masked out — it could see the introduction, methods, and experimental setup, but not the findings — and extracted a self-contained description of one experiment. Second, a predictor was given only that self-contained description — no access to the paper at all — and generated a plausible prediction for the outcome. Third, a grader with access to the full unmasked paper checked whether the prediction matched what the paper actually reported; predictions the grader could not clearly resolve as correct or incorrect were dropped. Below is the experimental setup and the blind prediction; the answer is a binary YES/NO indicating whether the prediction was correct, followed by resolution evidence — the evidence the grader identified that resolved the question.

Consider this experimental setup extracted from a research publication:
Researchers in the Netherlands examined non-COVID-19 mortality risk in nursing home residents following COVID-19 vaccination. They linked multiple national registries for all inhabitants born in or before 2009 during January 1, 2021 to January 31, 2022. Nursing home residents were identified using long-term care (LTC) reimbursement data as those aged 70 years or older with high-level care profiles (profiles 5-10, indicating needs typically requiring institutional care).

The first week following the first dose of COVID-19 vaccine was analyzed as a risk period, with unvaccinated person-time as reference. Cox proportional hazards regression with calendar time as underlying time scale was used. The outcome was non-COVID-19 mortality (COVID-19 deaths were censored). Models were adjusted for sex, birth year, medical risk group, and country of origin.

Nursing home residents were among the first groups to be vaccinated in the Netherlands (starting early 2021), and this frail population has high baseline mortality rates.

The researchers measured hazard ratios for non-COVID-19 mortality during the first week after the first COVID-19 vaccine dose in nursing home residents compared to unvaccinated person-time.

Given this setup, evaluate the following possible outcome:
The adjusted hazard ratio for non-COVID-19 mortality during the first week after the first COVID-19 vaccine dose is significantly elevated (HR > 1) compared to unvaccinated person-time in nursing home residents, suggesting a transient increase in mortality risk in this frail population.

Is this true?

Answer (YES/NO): NO